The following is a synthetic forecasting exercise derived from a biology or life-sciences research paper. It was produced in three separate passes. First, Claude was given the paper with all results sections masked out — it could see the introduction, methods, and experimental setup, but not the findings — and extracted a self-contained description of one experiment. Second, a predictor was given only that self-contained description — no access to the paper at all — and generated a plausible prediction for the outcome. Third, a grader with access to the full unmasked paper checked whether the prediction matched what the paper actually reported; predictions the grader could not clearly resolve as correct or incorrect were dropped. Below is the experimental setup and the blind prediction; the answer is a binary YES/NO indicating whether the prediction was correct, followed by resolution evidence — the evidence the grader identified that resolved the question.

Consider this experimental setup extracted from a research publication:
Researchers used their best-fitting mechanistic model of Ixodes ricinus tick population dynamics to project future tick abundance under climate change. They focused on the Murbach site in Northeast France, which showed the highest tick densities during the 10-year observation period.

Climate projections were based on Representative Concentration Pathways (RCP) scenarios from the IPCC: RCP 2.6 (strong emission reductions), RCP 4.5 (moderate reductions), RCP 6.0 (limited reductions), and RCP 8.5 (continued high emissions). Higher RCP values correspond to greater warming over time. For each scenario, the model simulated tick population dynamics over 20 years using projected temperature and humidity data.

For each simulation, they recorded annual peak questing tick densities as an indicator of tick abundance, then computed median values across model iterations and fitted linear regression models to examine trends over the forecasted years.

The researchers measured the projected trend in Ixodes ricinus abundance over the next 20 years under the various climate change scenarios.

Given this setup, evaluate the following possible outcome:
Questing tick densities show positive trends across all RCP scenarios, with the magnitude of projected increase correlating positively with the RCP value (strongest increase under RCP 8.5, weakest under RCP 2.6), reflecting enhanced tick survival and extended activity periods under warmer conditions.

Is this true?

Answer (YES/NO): NO